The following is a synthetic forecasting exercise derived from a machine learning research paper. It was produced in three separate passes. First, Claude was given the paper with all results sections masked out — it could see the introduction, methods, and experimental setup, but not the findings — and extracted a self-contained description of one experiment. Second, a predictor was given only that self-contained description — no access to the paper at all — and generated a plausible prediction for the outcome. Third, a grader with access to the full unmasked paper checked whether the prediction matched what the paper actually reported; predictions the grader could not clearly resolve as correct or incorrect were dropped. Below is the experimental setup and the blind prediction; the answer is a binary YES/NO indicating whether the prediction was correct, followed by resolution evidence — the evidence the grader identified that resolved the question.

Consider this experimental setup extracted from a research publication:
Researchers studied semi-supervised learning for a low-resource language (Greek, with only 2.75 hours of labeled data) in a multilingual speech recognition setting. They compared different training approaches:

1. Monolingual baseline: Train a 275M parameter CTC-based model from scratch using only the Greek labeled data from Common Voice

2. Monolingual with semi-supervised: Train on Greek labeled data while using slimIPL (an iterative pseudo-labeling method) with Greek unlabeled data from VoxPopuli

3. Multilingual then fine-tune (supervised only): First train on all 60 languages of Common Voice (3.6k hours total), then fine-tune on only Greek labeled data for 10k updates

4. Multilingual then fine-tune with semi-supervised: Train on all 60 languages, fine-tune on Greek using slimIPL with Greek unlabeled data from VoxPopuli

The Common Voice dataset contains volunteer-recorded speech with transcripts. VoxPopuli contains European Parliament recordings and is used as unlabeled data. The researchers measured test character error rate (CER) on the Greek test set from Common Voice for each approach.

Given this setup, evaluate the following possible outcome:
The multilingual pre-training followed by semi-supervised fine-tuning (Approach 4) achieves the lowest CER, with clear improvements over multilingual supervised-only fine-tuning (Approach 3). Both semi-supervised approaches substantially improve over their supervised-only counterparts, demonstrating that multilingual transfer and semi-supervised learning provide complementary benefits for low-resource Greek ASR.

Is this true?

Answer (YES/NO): NO